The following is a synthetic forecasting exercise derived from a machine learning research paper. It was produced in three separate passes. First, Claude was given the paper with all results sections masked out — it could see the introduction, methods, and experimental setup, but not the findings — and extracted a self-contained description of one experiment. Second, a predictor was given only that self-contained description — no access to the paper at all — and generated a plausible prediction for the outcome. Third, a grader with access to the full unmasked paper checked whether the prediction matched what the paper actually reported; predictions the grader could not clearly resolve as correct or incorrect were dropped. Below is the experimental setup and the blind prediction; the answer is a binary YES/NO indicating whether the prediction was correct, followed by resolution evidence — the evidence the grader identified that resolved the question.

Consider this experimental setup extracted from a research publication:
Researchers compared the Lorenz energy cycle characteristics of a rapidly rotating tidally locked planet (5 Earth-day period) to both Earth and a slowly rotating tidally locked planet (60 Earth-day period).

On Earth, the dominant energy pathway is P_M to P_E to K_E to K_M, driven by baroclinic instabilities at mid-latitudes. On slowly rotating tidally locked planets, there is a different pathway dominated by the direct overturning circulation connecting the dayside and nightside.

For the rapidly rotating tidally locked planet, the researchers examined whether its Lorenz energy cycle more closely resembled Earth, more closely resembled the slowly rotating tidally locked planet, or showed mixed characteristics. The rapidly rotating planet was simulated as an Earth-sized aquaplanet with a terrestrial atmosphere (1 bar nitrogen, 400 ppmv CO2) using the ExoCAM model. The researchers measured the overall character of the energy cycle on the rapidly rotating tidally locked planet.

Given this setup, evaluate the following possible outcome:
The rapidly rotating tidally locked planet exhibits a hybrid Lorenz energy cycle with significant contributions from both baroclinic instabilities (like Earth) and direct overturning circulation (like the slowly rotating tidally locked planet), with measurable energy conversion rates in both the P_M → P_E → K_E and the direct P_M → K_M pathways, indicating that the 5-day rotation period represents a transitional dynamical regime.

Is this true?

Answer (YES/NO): YES